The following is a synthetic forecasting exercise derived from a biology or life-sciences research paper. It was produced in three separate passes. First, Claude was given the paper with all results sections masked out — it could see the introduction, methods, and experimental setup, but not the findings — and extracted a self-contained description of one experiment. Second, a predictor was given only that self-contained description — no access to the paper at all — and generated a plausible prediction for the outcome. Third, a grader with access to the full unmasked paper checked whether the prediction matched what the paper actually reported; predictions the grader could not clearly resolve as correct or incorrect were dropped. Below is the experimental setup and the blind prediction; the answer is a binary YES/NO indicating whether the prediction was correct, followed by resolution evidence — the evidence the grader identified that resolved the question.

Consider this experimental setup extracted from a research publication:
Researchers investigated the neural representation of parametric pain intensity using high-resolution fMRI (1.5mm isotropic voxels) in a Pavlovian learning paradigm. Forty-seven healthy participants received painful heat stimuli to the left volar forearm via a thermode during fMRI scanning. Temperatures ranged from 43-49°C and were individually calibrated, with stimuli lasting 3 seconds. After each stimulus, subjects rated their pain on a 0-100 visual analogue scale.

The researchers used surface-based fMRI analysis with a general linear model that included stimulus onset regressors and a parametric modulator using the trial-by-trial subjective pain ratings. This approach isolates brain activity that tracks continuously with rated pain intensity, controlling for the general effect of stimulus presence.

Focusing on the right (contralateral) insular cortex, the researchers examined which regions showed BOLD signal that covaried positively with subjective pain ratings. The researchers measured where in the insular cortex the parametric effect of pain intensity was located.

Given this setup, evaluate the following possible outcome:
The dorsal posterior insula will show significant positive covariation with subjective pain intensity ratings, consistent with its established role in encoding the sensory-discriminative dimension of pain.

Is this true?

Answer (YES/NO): YES